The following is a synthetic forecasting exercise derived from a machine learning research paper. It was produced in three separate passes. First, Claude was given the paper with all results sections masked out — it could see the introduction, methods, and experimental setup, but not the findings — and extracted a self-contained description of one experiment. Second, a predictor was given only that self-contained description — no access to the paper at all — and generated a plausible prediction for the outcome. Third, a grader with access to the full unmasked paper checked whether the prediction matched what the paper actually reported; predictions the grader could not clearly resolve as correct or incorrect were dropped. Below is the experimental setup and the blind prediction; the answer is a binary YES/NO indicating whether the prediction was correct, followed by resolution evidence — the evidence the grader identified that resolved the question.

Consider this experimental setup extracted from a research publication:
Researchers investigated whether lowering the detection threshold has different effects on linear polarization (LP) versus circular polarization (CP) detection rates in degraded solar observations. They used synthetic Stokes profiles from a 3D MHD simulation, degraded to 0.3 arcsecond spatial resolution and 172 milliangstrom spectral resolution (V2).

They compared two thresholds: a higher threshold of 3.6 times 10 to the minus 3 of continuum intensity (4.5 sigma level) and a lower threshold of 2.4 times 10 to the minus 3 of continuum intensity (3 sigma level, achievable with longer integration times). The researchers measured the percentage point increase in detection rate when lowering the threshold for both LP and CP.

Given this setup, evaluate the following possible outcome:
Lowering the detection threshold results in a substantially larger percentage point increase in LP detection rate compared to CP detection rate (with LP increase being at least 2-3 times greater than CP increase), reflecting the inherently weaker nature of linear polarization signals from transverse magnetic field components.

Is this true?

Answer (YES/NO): NO